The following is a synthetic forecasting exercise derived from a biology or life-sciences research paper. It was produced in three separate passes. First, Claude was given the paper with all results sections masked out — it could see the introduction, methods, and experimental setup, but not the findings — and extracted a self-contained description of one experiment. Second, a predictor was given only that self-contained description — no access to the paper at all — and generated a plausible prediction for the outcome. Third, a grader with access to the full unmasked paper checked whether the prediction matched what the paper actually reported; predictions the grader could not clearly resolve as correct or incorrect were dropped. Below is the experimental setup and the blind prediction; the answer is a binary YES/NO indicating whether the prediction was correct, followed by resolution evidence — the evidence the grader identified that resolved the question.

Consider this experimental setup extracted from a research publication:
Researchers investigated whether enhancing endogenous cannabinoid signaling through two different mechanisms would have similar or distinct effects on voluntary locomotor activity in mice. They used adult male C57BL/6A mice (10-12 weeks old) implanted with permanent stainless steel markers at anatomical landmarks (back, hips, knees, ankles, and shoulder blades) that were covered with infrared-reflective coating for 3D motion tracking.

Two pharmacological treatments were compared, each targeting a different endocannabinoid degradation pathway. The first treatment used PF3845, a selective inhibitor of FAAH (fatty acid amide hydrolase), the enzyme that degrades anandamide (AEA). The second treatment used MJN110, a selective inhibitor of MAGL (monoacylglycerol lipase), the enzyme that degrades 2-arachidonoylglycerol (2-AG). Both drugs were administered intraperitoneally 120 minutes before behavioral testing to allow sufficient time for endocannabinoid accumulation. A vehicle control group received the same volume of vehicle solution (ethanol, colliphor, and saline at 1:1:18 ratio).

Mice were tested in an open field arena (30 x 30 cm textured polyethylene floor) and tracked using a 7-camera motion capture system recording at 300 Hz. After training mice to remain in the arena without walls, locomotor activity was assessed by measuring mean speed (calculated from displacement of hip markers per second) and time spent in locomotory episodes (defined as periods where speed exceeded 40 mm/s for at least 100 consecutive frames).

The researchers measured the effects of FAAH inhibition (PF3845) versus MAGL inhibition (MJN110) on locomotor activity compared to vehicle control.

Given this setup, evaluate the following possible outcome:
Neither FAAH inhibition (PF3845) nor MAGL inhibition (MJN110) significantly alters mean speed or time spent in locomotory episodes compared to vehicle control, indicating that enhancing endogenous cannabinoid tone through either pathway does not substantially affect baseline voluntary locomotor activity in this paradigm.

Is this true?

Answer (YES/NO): NO